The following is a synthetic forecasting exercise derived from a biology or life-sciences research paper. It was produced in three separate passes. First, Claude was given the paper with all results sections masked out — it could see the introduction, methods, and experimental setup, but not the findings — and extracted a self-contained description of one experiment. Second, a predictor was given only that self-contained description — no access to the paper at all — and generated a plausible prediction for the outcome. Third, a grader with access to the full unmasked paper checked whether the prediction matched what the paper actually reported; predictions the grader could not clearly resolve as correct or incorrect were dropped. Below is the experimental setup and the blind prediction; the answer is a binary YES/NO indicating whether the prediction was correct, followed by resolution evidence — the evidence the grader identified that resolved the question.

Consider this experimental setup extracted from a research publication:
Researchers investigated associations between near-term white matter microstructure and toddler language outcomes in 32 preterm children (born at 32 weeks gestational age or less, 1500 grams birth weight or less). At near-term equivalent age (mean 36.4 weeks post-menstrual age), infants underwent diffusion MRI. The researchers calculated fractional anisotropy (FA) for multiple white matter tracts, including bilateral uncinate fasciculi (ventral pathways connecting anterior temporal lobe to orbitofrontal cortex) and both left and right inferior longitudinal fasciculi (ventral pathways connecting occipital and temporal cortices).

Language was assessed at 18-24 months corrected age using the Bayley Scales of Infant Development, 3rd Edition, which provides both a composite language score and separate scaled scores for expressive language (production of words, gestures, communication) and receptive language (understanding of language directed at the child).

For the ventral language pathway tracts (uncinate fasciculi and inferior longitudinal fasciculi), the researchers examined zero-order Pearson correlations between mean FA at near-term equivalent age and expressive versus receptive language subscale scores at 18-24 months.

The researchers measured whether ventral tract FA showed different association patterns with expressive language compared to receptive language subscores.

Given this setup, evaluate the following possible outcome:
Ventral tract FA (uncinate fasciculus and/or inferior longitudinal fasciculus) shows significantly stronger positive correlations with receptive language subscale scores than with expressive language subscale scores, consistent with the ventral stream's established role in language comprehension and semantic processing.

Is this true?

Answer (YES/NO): NO